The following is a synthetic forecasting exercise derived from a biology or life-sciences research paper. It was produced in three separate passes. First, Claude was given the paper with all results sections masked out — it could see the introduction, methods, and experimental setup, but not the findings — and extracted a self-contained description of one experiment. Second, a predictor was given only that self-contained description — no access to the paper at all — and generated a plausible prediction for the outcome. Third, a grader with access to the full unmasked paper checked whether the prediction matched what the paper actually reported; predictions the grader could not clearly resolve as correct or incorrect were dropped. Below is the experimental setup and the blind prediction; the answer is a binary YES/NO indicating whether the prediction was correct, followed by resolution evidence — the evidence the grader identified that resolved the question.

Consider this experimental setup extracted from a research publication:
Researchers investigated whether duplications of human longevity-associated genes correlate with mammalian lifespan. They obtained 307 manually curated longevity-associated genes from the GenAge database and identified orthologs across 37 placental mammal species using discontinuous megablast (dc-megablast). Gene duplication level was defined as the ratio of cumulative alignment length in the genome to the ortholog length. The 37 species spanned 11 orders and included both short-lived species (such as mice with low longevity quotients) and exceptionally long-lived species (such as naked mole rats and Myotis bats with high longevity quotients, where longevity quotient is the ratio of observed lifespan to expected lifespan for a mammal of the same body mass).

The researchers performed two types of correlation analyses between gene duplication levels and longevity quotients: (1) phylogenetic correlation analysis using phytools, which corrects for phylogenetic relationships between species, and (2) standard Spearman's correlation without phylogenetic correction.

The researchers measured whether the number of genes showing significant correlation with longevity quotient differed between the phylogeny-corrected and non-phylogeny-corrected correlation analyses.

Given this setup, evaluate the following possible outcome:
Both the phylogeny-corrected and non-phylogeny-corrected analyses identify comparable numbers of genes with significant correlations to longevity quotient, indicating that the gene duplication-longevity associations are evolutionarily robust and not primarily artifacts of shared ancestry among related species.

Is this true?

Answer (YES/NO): NO